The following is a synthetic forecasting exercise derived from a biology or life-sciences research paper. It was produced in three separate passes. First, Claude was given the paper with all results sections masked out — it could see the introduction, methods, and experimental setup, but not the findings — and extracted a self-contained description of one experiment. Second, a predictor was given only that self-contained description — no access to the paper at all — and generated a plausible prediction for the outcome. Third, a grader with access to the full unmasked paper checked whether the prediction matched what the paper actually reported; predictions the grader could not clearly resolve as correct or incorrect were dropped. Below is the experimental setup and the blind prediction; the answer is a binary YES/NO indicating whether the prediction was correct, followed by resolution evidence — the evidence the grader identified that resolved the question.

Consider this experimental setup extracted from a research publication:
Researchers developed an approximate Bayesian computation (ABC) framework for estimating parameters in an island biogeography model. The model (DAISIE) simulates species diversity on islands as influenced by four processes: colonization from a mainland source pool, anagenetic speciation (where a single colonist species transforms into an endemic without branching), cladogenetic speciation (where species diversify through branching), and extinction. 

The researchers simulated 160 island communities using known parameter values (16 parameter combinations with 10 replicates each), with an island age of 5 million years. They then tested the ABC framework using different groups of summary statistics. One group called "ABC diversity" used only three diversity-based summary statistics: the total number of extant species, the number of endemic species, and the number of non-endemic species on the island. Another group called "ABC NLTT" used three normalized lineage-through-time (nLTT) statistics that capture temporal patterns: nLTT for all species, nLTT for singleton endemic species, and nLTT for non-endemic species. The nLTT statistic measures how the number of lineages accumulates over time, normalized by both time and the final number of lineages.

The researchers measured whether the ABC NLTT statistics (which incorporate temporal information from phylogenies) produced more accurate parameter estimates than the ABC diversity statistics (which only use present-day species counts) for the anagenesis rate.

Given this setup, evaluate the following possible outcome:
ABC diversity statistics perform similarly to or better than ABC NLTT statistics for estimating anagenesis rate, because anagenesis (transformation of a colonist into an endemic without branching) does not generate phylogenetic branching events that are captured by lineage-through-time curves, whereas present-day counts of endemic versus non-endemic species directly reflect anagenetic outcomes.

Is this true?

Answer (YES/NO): NO